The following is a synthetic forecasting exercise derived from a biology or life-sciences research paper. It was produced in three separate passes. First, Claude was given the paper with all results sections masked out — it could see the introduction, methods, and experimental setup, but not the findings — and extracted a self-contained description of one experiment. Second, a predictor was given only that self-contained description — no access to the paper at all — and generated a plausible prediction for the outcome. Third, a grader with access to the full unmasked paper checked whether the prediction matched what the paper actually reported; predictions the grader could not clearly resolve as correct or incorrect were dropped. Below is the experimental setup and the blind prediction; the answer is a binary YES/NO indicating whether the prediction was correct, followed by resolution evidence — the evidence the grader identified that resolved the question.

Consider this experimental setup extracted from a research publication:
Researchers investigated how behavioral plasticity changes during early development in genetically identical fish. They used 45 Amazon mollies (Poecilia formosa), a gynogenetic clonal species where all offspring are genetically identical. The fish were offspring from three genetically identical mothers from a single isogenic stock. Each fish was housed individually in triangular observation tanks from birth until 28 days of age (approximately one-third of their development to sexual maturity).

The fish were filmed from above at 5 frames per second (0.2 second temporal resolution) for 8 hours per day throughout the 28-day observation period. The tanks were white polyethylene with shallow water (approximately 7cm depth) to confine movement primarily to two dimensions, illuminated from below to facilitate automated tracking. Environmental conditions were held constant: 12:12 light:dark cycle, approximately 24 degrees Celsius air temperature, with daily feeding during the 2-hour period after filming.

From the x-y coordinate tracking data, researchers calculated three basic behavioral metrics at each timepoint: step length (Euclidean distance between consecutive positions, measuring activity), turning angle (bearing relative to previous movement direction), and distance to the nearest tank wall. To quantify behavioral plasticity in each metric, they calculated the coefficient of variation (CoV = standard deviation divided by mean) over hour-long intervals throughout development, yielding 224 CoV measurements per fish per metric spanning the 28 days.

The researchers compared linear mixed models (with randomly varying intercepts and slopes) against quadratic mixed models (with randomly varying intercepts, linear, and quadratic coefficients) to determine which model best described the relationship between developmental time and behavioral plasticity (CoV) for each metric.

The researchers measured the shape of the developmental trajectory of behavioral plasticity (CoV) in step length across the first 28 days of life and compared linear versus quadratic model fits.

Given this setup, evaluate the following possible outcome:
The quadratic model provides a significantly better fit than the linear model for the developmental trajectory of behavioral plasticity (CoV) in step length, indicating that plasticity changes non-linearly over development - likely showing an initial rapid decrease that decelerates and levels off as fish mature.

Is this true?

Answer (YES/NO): NO